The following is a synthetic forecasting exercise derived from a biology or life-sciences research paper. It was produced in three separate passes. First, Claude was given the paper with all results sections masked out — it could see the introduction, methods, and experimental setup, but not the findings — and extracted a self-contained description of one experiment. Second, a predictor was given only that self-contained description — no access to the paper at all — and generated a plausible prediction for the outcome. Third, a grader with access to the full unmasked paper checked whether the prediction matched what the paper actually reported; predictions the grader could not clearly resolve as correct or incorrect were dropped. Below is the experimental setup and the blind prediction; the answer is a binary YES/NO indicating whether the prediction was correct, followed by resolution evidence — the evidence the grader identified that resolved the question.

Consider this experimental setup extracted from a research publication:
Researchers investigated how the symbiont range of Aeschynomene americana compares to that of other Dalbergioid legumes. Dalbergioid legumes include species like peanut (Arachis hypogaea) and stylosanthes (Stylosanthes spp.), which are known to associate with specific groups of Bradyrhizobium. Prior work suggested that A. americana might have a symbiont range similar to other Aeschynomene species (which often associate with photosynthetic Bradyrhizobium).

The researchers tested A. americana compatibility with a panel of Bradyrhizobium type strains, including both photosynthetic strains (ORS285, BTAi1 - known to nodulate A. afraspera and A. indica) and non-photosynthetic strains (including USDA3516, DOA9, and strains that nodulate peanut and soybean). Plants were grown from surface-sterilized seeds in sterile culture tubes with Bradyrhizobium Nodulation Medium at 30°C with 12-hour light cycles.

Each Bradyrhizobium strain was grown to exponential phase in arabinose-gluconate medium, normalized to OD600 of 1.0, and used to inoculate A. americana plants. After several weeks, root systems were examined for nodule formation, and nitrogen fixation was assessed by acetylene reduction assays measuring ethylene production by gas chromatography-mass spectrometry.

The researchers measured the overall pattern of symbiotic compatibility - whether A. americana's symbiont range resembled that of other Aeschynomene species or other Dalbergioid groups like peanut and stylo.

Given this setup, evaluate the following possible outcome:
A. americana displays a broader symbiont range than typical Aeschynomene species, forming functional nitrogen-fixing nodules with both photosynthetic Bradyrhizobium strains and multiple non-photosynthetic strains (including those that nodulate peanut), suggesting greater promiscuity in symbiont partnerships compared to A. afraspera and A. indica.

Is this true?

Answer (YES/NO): NO